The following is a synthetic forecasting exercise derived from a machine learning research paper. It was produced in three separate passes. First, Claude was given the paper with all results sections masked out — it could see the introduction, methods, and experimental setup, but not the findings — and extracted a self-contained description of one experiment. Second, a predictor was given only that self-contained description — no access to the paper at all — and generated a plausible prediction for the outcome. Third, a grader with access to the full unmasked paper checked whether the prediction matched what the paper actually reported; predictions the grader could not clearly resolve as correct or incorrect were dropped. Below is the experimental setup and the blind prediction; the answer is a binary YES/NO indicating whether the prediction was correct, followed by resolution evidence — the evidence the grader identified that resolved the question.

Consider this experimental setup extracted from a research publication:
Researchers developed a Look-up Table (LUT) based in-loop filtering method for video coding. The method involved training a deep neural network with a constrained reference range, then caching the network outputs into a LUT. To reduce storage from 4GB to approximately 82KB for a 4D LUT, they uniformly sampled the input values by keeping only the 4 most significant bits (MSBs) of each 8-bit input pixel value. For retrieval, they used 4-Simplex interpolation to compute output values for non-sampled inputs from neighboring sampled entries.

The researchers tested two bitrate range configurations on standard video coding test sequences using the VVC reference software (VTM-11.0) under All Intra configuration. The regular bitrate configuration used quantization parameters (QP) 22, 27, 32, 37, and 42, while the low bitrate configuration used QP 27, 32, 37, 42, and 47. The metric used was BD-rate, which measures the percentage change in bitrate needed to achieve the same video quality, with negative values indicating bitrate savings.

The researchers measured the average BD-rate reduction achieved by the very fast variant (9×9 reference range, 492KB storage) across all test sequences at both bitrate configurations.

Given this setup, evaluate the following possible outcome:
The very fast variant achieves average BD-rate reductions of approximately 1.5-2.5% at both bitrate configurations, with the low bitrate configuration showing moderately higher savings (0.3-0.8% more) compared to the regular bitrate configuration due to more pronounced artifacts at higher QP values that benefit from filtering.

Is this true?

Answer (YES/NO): NO